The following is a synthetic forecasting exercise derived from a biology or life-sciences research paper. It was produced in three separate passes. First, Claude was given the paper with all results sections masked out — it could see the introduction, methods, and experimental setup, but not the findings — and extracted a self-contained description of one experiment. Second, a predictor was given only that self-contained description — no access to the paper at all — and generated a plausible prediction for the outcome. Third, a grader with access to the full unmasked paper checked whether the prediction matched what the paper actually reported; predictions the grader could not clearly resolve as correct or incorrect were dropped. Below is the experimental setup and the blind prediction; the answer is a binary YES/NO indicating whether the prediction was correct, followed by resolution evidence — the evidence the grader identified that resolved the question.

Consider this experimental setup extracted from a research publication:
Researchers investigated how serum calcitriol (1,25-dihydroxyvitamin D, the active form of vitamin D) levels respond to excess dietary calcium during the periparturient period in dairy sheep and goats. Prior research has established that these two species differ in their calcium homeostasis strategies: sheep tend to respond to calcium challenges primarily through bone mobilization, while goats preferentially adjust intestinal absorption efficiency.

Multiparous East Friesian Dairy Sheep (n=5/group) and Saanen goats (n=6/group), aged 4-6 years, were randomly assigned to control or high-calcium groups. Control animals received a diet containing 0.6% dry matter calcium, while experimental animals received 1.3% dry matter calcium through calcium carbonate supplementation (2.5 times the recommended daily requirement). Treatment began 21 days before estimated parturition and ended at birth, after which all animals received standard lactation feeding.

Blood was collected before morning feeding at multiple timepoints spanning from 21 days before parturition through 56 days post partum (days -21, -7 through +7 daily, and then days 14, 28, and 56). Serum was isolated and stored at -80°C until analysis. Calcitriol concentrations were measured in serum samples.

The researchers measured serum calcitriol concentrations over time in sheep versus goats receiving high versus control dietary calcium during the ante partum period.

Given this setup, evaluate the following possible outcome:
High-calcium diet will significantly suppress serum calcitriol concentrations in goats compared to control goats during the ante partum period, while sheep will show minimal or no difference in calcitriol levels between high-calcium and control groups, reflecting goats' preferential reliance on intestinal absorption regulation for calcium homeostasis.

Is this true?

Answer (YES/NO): NO